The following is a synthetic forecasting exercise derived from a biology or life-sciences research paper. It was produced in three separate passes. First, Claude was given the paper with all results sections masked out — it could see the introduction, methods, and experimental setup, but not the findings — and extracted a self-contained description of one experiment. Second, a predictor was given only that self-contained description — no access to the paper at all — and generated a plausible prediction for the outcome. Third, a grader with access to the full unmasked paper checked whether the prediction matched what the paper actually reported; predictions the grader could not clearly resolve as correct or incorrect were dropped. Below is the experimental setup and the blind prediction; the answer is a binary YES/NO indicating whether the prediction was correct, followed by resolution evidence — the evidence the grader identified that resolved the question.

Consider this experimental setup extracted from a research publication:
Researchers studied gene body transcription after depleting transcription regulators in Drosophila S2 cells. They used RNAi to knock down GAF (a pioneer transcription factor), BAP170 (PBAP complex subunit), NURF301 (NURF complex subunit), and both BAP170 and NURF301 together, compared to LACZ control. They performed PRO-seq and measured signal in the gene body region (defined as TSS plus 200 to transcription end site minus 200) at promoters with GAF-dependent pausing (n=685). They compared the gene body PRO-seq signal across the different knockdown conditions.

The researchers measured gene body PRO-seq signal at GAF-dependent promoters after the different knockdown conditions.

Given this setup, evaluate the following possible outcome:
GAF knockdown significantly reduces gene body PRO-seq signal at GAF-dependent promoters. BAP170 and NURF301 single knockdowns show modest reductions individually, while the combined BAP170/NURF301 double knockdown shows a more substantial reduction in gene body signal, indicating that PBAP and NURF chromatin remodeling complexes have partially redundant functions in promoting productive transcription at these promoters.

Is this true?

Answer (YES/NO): NO